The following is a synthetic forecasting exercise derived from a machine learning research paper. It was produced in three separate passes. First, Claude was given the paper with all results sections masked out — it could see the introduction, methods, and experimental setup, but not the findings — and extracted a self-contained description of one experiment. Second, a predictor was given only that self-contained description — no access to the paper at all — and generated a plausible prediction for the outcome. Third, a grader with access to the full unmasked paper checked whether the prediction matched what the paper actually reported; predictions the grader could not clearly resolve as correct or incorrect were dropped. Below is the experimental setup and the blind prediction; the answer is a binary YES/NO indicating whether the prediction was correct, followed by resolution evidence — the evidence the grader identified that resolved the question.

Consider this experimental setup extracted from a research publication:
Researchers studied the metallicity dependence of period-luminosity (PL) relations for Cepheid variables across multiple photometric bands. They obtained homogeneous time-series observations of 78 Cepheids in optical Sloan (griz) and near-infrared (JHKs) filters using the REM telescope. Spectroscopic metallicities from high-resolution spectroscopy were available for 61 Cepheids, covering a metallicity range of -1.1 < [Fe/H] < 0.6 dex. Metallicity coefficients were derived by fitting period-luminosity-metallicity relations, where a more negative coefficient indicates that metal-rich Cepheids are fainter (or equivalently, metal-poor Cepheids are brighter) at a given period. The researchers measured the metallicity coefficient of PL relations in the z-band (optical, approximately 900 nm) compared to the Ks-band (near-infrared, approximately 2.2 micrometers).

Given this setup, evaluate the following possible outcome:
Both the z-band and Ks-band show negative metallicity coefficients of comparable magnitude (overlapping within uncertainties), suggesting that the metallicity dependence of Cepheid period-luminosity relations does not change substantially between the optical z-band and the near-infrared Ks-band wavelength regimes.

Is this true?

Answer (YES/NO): NO